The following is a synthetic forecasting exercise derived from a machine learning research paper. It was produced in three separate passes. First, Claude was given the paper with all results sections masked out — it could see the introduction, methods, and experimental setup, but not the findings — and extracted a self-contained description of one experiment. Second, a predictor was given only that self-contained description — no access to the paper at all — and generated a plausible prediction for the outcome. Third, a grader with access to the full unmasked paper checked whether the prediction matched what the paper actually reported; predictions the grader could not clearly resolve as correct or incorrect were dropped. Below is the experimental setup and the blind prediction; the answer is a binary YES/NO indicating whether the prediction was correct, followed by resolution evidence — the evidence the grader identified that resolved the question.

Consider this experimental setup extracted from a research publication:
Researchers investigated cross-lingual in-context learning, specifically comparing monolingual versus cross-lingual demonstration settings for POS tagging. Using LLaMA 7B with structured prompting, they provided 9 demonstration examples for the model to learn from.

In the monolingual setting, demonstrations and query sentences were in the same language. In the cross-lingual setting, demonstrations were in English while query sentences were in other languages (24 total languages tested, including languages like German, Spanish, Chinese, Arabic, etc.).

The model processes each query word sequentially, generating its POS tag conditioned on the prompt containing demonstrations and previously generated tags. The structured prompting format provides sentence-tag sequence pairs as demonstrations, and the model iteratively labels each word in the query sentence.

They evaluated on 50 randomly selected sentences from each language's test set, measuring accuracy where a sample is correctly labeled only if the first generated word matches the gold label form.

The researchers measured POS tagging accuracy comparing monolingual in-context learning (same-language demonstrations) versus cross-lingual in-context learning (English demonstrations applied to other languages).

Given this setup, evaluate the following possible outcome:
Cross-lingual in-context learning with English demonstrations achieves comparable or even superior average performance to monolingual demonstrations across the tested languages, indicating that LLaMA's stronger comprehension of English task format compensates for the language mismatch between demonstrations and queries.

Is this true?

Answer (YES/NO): NO